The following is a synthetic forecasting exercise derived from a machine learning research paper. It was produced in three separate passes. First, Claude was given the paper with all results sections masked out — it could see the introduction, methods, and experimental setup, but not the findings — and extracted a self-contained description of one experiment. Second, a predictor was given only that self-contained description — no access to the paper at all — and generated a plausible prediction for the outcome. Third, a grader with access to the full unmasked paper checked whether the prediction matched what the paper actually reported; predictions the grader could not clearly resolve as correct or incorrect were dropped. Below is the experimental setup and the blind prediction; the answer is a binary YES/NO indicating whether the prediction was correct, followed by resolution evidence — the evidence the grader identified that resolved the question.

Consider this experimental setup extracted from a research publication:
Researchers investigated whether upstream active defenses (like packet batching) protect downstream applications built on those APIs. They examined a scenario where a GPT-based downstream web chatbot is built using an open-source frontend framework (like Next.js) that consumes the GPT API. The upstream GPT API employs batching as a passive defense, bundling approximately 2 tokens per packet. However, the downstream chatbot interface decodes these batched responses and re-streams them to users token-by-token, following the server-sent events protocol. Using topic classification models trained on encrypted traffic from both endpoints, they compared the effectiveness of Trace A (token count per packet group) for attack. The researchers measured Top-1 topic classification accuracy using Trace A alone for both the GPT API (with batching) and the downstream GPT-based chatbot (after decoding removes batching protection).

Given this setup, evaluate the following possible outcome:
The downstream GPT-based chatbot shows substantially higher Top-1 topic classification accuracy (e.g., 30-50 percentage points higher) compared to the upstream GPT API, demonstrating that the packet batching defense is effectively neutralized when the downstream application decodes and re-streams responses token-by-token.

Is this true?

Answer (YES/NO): NO